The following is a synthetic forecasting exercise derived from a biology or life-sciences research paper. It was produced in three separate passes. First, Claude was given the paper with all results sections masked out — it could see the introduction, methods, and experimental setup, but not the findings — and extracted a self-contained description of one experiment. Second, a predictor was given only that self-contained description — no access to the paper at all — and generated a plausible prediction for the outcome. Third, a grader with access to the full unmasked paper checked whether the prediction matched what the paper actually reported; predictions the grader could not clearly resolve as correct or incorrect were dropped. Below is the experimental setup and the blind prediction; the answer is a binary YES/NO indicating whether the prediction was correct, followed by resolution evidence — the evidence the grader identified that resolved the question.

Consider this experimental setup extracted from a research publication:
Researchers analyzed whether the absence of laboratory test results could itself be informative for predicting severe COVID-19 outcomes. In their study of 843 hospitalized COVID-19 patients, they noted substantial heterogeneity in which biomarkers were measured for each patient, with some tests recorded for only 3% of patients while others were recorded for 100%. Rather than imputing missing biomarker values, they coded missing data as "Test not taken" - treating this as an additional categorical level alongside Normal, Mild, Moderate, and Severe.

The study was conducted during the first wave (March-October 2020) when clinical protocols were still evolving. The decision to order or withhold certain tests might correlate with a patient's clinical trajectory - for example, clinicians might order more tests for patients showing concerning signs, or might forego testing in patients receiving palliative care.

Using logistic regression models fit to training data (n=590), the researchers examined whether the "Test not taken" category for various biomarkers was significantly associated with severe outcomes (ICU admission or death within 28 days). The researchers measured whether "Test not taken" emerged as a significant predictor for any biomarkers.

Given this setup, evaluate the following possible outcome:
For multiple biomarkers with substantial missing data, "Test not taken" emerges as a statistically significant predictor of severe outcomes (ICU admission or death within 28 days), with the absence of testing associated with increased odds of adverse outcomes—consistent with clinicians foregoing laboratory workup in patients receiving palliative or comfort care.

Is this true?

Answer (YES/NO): NO